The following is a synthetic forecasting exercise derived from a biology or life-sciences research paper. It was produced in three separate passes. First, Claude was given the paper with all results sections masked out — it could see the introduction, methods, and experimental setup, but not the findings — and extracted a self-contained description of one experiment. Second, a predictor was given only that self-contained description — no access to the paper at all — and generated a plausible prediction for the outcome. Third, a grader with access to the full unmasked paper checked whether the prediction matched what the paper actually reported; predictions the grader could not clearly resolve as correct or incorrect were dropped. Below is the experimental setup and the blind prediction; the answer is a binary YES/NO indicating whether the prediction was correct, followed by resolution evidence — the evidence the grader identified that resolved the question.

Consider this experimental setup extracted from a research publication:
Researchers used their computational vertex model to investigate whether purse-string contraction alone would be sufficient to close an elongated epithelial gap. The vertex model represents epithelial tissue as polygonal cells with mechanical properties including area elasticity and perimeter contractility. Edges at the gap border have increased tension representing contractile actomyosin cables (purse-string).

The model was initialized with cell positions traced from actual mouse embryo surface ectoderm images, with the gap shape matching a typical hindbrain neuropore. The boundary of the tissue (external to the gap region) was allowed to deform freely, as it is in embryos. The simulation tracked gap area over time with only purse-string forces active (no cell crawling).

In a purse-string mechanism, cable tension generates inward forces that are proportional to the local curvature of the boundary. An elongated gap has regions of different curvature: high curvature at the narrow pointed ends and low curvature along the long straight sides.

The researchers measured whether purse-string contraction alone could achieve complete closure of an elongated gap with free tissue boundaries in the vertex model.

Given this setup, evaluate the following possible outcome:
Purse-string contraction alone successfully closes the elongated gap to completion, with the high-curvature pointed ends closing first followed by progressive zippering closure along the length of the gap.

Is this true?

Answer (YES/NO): YES